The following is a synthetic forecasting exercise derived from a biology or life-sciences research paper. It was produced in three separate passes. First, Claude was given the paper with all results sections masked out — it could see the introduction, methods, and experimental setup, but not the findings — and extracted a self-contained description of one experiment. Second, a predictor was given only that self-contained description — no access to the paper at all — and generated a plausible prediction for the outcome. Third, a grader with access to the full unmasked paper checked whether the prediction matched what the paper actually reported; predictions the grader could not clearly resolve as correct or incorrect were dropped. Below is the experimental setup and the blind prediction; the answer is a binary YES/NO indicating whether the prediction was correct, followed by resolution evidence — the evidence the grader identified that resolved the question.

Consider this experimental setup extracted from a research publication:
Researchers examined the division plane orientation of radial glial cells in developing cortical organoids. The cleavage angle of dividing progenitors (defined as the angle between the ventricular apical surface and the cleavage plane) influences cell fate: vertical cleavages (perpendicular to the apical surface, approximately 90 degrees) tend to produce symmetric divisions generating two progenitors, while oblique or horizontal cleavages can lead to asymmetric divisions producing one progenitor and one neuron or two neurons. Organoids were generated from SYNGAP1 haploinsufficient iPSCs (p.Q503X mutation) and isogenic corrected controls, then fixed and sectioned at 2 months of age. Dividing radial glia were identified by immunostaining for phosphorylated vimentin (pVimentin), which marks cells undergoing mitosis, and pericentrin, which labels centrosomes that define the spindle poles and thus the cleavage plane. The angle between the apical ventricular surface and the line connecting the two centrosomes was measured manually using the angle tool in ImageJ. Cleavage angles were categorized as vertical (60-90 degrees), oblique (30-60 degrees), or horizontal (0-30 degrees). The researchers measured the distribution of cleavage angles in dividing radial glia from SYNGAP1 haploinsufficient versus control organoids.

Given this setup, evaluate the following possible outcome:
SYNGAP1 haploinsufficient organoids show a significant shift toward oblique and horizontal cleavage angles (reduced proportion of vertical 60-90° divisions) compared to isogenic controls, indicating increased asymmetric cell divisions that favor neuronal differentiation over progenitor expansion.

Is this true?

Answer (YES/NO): YES